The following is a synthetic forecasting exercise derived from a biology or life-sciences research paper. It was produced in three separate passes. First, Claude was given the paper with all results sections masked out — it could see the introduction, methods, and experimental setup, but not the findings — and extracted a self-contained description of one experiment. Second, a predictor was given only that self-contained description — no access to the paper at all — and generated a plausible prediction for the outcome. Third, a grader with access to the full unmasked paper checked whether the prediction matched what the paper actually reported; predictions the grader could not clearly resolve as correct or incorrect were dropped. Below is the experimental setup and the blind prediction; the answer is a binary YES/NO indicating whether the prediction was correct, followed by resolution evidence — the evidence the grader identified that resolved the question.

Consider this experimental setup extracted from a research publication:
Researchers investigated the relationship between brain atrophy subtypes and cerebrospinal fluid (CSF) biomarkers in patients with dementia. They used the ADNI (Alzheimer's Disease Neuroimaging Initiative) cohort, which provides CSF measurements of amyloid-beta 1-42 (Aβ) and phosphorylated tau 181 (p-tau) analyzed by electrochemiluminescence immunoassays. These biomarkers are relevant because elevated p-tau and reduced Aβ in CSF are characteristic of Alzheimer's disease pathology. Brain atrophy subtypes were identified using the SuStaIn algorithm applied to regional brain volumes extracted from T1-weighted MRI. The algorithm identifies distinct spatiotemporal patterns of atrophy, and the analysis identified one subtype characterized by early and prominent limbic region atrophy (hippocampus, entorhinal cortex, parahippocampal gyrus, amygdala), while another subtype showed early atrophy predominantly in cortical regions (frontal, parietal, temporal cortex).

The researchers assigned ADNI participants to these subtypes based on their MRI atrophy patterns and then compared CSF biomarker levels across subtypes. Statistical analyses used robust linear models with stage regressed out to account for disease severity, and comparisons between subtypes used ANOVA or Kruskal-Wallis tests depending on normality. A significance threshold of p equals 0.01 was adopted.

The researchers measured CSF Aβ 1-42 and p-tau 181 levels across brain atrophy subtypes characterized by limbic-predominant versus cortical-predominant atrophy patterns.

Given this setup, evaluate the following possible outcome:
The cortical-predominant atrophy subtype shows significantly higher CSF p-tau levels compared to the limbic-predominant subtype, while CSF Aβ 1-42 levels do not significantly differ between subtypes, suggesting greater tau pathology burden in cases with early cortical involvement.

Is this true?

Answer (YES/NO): NO